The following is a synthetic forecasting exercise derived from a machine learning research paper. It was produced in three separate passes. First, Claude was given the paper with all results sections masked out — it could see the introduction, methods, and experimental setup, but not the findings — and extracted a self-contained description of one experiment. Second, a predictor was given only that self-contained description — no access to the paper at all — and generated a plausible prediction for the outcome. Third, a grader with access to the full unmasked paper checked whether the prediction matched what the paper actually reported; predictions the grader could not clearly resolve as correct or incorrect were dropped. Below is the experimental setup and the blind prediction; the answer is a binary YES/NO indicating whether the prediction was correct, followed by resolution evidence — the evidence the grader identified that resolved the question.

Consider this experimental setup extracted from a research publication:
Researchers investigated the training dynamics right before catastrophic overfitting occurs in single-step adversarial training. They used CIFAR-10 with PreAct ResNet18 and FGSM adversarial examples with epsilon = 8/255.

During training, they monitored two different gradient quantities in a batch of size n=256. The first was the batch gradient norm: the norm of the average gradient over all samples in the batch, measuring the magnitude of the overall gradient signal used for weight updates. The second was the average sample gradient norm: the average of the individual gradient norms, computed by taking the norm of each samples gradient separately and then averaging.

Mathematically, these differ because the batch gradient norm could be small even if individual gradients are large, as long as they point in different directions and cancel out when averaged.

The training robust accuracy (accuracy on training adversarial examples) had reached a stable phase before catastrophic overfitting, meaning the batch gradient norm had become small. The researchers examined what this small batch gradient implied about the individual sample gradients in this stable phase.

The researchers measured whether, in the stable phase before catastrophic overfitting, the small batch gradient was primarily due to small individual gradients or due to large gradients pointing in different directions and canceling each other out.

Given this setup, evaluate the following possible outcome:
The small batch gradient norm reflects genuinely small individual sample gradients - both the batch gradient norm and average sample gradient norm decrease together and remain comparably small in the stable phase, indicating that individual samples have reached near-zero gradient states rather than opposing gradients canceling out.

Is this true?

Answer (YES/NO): NO